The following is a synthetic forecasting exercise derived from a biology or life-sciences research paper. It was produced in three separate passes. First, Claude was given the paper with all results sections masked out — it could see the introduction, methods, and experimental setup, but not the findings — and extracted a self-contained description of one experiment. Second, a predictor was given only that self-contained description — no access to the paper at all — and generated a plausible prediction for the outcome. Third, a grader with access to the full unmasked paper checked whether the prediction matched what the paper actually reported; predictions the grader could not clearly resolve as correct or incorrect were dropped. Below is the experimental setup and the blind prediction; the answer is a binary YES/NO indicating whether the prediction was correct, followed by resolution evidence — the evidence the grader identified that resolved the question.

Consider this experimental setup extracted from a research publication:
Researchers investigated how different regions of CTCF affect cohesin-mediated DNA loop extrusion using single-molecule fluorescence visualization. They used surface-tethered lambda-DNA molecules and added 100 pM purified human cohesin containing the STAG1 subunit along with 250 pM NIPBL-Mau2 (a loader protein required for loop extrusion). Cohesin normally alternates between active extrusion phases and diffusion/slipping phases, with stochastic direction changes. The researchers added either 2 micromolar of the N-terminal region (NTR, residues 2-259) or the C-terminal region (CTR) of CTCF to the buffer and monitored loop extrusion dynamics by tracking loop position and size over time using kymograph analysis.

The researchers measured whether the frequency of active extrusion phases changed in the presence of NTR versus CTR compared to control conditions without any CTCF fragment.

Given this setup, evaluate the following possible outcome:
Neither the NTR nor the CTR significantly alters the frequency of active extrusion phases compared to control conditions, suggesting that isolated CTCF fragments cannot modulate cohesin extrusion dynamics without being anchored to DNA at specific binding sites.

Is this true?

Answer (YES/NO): NO